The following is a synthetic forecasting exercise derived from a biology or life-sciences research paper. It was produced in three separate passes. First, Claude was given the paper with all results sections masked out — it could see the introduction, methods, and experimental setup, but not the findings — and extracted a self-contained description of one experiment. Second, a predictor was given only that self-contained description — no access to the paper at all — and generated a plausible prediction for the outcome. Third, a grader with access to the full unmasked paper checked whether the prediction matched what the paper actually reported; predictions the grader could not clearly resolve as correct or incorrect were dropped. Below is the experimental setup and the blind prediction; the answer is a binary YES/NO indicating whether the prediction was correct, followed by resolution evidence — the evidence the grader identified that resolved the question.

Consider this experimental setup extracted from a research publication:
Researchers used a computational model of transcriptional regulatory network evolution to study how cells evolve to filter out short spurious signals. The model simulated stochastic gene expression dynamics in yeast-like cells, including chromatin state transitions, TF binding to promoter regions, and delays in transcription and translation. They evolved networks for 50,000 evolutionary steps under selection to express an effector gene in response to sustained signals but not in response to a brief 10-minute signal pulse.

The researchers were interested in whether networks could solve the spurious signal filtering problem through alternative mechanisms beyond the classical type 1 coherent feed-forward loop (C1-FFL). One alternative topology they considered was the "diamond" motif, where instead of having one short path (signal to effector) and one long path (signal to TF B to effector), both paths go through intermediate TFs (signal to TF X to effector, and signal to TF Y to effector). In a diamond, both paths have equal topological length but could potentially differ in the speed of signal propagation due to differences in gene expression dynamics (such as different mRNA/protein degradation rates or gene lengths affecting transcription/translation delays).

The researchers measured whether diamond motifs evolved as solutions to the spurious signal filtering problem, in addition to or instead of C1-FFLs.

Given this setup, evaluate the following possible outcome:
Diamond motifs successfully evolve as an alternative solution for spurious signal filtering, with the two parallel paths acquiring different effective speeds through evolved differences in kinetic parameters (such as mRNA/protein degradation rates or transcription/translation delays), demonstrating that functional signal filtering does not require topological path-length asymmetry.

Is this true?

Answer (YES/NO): YES